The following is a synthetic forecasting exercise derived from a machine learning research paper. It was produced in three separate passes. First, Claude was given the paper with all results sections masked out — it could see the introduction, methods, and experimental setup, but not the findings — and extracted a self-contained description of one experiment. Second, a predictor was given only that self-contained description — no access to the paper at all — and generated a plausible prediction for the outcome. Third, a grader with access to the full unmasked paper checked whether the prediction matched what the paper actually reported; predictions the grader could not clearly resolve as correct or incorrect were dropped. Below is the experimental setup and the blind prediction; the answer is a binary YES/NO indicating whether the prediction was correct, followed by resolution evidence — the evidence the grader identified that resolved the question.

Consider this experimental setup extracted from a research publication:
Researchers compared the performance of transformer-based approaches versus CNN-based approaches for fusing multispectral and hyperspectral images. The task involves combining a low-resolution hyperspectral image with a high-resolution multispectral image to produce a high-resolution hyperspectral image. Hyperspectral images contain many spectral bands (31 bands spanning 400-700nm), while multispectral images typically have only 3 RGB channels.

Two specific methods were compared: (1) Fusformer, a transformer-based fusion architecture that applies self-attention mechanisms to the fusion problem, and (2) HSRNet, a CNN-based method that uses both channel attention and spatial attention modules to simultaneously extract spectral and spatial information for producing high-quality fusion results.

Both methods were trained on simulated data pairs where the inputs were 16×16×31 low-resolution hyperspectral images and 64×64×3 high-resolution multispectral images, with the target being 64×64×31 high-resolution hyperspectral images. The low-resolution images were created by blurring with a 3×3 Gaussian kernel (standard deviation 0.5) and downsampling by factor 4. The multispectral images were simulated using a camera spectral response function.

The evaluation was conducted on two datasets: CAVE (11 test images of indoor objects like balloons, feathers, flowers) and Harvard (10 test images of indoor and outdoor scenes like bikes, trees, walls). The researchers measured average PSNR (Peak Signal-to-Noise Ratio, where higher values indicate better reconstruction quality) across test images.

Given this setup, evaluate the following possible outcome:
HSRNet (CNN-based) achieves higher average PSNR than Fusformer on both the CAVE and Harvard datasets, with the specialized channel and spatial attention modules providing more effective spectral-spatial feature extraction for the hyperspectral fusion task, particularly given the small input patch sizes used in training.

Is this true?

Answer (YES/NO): YES